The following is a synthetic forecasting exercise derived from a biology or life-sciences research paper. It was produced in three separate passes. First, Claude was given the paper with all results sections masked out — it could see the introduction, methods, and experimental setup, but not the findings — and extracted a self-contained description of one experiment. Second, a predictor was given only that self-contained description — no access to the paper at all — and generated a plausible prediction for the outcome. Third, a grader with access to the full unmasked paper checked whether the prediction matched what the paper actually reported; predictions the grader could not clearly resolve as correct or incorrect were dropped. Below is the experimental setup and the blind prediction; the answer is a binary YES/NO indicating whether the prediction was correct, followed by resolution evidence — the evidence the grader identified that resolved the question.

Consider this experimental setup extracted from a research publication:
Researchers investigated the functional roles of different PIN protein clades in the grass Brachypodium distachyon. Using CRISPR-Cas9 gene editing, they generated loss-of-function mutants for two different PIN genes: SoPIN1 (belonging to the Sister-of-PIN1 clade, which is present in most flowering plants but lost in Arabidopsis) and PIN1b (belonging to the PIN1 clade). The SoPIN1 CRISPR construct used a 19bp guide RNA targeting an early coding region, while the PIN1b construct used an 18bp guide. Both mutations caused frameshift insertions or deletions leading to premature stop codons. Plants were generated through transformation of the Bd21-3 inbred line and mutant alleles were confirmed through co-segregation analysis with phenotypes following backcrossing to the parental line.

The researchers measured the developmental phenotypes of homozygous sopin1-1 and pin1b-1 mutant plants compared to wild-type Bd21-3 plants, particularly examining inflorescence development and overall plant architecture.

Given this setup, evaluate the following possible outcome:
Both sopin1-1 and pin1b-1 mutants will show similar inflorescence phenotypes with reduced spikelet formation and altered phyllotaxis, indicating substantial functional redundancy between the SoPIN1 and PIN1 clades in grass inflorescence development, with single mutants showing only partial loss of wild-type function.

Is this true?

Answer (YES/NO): NO